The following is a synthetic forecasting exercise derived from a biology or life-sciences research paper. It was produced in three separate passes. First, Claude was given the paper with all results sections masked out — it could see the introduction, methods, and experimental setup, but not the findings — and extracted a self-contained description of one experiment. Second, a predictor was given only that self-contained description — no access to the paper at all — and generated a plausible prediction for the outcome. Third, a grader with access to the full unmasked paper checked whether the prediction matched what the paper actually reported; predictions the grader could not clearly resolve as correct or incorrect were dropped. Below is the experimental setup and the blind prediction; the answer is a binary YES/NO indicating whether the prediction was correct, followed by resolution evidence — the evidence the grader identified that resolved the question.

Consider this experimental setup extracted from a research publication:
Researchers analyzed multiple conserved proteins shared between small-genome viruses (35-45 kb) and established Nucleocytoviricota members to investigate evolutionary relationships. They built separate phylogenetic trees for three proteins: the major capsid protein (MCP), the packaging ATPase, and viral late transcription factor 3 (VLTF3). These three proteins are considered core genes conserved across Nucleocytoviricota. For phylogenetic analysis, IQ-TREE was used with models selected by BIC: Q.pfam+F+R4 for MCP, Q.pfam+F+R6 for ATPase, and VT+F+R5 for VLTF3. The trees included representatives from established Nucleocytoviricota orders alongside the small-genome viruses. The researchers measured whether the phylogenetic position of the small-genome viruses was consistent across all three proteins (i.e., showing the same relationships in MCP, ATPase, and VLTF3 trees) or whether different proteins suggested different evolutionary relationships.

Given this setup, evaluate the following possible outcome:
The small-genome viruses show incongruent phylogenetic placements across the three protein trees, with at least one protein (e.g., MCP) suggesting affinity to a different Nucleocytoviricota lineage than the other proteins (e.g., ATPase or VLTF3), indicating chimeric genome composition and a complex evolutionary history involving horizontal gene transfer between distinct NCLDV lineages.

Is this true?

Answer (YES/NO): NO